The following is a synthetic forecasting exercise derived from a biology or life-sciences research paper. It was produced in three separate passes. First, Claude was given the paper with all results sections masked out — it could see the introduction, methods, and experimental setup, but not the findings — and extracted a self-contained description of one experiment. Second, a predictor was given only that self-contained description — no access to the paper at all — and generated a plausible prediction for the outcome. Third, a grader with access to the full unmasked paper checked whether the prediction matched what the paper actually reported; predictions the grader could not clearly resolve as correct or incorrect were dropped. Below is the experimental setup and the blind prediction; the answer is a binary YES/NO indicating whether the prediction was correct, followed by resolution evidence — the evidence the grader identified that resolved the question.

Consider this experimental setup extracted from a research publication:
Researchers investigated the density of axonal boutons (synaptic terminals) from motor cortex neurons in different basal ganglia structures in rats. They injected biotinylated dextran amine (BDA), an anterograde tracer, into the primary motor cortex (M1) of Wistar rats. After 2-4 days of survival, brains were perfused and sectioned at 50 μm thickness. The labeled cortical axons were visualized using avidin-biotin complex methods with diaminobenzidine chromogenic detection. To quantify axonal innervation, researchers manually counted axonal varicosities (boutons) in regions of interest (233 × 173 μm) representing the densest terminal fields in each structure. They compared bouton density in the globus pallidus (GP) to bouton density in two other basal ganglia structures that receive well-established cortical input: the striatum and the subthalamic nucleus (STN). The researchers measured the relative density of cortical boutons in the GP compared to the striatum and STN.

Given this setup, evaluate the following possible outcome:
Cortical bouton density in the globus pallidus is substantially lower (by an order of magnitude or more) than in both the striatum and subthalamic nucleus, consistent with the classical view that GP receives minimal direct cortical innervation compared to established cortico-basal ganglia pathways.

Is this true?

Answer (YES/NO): NO